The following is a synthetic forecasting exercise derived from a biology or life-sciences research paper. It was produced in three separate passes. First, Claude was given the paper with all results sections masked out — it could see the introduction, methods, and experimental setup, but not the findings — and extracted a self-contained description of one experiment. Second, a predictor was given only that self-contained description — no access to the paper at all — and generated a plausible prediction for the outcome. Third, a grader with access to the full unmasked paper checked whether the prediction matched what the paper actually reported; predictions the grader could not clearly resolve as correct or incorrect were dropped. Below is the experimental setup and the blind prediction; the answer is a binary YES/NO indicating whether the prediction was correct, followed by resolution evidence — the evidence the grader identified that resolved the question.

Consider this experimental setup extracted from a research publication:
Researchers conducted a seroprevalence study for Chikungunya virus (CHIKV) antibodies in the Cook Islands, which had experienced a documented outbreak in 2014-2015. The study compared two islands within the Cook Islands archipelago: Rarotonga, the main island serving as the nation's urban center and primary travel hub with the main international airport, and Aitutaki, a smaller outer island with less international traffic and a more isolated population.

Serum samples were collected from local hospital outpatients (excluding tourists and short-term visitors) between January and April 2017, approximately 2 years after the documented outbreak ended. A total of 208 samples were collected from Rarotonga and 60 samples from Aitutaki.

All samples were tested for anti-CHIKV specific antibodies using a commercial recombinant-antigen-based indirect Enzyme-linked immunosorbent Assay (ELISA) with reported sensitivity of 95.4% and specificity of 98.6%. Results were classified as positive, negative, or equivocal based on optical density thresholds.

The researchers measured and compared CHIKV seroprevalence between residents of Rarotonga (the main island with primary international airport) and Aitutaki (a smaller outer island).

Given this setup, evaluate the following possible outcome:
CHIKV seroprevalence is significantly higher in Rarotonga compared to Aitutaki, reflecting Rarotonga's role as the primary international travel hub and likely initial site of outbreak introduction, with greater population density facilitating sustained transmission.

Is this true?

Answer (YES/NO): YES